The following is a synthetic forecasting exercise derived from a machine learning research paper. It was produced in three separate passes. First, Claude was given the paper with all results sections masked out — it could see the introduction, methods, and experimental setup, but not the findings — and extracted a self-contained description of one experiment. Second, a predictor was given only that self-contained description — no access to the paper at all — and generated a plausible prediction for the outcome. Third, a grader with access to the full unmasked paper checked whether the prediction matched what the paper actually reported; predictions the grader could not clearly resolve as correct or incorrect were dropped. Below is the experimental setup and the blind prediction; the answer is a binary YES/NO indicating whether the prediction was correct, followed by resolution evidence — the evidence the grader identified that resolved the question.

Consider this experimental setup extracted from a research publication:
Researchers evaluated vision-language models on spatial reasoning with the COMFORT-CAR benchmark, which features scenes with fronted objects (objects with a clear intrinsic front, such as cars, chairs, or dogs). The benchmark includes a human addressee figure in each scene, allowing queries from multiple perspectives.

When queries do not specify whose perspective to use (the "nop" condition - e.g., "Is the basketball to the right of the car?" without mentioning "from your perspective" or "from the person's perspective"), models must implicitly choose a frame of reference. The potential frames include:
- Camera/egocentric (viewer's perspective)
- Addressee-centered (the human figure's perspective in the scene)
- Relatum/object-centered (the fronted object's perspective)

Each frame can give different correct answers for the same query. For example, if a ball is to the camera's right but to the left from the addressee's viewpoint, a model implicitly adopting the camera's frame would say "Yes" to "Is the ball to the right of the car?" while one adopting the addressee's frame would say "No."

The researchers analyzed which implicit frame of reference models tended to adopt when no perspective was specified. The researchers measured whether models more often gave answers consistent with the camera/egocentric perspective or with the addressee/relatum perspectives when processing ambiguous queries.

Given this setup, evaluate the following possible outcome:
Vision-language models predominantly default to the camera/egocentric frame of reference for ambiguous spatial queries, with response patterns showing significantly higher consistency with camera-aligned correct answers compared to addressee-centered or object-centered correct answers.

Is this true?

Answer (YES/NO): YES